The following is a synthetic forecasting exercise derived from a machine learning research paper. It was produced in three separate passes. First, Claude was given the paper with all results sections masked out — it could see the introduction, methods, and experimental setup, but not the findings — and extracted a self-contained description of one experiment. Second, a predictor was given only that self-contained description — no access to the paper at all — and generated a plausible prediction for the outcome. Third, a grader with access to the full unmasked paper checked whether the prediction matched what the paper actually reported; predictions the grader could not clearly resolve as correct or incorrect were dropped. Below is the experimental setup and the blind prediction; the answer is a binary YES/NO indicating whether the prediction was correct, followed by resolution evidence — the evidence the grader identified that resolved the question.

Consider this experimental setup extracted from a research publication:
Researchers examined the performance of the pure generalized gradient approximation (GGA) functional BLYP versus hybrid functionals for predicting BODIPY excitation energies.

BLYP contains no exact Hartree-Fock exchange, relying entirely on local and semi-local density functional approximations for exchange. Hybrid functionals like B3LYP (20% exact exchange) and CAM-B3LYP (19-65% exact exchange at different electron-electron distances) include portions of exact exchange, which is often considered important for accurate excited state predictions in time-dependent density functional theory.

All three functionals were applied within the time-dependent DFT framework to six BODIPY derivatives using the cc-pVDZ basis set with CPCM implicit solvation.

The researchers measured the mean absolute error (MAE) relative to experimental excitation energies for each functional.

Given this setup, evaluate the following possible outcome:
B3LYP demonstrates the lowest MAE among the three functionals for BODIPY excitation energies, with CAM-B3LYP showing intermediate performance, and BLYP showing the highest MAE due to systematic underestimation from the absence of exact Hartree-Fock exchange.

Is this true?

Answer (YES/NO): NO